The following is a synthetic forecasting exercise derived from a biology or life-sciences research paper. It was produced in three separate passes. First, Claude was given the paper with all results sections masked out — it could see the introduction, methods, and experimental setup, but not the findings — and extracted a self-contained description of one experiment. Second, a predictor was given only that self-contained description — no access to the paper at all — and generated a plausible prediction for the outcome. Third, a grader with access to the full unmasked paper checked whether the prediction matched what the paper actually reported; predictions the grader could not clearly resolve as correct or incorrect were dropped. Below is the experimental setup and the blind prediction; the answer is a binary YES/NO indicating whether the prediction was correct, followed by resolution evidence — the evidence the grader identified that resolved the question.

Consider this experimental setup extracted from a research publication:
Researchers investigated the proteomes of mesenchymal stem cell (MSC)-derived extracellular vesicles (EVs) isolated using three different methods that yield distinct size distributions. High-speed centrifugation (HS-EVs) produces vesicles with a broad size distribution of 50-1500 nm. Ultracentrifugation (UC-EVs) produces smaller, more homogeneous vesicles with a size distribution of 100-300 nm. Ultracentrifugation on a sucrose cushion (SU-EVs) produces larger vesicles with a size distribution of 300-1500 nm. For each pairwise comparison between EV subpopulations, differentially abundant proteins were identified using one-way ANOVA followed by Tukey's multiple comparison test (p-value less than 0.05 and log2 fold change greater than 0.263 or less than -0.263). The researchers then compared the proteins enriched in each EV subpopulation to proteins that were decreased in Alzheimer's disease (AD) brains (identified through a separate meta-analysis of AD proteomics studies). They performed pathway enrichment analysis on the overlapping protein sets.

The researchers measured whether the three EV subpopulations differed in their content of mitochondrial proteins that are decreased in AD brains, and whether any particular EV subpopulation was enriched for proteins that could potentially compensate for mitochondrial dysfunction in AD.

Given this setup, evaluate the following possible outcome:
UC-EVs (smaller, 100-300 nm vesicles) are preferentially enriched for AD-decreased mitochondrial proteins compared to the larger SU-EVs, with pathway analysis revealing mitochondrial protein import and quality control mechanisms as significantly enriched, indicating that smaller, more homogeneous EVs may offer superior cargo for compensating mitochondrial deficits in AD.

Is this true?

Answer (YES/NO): NO